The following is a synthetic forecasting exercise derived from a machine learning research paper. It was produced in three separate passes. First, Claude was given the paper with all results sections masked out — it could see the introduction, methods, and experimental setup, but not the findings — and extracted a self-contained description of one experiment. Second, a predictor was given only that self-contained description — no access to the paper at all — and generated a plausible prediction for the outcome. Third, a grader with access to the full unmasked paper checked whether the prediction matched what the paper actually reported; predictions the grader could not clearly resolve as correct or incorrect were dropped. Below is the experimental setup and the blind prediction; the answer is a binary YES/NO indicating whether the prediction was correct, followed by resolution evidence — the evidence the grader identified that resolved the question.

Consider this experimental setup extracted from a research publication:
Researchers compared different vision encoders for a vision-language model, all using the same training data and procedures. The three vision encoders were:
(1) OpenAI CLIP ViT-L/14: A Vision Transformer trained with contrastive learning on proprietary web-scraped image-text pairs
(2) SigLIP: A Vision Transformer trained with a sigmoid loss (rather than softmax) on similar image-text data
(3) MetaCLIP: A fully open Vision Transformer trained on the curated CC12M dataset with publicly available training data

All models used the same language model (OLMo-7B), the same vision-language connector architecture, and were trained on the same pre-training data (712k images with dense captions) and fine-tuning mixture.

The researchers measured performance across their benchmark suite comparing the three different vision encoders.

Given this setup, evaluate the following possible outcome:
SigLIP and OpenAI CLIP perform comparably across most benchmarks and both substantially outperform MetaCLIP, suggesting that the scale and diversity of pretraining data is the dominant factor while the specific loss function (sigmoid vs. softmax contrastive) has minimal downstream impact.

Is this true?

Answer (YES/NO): NO